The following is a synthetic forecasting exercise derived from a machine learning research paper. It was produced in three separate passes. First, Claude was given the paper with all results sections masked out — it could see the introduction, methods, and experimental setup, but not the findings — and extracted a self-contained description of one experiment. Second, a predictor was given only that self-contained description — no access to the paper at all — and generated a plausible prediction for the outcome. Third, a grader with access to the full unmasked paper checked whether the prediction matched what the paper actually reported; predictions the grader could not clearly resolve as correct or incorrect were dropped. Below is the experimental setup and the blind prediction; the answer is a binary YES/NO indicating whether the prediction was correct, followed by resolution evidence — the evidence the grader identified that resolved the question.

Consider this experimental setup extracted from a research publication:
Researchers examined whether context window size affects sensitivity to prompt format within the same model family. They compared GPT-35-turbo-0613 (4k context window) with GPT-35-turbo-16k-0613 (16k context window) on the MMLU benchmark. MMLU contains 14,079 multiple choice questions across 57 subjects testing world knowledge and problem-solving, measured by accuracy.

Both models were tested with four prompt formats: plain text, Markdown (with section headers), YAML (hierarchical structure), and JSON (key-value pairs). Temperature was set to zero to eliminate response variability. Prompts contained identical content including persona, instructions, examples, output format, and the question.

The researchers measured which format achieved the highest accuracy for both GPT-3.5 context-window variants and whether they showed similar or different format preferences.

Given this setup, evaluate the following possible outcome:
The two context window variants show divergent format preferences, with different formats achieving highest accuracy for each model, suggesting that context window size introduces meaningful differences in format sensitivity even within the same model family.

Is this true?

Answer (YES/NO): NO